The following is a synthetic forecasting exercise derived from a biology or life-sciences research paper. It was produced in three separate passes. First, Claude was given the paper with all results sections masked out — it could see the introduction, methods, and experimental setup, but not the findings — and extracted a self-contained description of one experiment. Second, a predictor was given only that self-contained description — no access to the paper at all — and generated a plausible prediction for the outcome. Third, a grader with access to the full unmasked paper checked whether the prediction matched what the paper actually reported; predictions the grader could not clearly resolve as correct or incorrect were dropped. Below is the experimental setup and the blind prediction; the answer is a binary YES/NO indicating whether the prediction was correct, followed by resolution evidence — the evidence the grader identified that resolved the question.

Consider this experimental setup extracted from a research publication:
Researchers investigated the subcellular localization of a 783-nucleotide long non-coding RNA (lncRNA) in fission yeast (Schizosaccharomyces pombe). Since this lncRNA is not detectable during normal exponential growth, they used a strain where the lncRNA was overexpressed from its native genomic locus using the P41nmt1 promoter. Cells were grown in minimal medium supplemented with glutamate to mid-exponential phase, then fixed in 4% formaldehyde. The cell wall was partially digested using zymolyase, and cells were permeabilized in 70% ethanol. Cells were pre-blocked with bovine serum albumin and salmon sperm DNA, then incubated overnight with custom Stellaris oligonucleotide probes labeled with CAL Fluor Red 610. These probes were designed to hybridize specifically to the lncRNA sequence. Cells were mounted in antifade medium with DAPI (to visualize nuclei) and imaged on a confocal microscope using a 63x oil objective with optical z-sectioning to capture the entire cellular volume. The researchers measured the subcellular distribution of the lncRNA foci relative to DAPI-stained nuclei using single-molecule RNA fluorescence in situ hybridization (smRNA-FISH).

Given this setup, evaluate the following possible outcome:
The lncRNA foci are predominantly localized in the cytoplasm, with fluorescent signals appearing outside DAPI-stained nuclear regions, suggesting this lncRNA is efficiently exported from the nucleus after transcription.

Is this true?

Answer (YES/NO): YES